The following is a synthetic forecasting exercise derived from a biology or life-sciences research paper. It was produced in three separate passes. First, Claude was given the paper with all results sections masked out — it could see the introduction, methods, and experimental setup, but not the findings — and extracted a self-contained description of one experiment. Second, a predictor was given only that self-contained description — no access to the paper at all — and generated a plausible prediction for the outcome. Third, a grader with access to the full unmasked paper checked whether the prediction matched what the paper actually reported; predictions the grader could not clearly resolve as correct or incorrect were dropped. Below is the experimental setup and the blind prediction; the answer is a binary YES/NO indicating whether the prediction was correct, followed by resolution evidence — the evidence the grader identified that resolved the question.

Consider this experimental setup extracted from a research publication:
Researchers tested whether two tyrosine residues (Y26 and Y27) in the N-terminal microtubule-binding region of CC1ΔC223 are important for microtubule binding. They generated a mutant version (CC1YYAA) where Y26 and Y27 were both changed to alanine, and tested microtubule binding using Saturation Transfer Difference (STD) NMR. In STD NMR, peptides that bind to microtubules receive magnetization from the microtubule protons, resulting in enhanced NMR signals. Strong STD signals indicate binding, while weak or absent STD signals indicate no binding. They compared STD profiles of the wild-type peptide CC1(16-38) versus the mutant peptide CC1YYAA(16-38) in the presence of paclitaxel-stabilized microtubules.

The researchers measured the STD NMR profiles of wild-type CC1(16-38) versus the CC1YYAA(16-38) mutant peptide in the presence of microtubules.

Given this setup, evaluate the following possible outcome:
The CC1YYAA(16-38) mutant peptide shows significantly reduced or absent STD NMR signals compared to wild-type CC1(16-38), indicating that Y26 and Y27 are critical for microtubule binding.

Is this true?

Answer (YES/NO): YES